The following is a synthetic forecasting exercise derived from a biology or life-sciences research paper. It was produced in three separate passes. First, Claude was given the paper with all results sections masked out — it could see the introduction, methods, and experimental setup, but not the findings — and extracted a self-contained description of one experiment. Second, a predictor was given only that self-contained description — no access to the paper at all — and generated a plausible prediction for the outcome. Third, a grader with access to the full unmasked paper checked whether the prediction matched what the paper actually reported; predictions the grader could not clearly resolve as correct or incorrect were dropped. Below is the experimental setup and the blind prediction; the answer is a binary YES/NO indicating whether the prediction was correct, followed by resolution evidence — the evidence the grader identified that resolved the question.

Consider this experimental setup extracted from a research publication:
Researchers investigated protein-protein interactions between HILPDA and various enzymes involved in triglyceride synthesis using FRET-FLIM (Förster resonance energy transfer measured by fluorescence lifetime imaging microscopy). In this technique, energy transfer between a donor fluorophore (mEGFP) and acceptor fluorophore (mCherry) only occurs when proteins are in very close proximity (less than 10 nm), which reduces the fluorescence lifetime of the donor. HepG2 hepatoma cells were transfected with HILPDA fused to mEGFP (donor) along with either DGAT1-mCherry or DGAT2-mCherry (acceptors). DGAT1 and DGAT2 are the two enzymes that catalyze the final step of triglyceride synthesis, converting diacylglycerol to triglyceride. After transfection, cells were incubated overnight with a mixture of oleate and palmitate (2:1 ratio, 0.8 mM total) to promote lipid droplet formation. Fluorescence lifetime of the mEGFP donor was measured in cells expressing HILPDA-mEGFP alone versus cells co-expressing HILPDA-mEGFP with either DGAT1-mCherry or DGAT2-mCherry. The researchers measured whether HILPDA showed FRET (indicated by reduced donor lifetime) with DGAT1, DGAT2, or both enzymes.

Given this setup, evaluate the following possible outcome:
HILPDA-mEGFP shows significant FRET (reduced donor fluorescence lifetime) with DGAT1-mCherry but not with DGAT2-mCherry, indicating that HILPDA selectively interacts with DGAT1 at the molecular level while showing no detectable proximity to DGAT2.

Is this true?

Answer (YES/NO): NO